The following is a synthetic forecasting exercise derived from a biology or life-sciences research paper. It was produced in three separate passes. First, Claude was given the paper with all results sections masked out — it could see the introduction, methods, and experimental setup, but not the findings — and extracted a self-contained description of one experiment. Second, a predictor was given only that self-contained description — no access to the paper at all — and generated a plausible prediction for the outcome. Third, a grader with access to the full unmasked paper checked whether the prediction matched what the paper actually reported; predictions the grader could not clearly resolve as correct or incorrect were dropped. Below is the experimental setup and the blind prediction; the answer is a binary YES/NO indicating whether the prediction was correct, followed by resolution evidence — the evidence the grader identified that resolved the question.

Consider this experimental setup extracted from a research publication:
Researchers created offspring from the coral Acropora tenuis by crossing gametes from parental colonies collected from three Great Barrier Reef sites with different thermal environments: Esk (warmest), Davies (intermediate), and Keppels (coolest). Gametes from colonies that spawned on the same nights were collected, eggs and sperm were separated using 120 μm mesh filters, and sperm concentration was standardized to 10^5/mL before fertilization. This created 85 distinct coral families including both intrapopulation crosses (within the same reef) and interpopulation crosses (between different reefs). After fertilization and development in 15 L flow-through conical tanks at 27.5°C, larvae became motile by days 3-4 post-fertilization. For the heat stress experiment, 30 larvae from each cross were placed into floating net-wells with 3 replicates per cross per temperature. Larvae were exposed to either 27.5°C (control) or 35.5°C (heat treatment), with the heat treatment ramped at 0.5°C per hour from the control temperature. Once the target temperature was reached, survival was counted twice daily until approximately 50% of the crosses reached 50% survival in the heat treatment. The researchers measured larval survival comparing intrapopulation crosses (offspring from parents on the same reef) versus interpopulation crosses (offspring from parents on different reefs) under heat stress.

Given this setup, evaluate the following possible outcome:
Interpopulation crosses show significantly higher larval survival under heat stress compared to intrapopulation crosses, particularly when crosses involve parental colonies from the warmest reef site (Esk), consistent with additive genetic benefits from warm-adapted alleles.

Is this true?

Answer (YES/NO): NO